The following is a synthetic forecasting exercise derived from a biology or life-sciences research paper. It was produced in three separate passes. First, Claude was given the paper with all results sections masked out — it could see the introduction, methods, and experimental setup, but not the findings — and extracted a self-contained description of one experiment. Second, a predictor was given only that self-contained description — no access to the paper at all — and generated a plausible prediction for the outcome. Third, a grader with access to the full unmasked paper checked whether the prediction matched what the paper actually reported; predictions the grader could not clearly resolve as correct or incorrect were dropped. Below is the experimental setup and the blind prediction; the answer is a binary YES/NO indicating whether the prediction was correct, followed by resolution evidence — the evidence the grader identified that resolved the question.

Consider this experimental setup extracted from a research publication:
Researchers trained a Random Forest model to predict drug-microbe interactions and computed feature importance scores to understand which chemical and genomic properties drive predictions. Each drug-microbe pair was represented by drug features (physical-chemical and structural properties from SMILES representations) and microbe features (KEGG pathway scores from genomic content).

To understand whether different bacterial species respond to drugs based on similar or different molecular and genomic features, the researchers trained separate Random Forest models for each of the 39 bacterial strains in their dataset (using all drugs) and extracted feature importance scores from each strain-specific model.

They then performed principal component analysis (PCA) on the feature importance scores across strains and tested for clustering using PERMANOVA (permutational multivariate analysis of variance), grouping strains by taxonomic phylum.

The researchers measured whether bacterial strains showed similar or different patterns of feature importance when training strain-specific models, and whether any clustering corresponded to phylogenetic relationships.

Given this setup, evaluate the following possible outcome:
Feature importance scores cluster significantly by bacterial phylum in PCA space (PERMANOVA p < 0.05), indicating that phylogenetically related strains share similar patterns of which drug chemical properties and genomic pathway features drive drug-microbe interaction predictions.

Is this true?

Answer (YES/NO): YES